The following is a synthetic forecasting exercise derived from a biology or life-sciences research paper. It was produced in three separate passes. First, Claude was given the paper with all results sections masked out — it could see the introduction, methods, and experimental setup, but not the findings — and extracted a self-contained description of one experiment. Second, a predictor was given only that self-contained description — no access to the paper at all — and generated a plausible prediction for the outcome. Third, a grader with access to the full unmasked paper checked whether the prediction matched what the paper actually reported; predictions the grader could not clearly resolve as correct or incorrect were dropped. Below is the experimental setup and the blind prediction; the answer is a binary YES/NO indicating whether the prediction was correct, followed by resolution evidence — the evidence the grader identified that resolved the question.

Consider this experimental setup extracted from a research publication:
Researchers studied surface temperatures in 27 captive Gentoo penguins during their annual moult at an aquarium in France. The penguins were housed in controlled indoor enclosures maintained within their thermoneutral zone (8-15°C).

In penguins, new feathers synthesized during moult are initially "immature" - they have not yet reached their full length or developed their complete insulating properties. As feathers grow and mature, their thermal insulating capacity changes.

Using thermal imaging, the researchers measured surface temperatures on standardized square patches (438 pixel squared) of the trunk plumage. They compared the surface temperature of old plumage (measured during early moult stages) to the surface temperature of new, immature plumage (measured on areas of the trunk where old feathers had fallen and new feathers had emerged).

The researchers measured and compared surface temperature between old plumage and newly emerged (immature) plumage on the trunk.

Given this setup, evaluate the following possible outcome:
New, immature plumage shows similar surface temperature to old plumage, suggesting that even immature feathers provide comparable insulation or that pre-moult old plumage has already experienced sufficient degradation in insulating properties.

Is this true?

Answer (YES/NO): YES